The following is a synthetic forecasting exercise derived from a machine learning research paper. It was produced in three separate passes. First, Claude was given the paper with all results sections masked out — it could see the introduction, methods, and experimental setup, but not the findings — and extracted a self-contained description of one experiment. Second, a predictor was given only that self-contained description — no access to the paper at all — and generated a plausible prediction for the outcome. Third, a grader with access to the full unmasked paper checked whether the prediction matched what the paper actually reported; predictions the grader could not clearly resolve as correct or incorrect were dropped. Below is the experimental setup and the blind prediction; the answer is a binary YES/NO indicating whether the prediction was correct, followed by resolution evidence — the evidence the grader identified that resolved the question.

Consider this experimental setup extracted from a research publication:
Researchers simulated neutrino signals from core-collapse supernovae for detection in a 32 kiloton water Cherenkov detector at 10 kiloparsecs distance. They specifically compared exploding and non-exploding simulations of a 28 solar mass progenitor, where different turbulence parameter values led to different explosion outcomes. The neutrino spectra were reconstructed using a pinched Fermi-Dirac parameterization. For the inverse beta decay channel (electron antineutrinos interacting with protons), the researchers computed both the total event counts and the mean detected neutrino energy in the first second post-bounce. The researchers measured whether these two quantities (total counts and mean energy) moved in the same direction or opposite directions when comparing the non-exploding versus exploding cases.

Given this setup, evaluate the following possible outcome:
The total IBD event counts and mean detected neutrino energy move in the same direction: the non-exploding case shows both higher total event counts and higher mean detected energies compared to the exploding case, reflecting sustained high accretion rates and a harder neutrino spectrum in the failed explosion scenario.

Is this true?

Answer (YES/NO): YES